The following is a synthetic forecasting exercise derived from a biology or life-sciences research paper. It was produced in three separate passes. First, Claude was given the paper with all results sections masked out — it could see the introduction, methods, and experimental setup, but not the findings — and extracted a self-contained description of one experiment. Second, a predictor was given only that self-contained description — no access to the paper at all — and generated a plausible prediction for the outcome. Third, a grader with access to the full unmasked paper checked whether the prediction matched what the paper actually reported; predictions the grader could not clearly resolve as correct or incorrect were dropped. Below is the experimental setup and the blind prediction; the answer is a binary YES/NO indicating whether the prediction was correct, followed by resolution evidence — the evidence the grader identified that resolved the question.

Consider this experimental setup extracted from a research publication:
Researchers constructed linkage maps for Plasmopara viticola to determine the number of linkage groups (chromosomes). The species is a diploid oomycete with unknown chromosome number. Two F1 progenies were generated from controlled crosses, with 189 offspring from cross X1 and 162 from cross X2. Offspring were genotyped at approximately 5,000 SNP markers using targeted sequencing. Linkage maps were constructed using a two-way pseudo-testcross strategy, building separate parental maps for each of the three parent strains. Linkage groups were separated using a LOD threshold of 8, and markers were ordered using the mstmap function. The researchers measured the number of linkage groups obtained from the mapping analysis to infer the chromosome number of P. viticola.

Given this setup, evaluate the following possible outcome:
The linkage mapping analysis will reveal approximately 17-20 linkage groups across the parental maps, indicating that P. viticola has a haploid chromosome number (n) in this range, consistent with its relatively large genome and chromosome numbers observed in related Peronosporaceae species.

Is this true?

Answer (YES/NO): YES